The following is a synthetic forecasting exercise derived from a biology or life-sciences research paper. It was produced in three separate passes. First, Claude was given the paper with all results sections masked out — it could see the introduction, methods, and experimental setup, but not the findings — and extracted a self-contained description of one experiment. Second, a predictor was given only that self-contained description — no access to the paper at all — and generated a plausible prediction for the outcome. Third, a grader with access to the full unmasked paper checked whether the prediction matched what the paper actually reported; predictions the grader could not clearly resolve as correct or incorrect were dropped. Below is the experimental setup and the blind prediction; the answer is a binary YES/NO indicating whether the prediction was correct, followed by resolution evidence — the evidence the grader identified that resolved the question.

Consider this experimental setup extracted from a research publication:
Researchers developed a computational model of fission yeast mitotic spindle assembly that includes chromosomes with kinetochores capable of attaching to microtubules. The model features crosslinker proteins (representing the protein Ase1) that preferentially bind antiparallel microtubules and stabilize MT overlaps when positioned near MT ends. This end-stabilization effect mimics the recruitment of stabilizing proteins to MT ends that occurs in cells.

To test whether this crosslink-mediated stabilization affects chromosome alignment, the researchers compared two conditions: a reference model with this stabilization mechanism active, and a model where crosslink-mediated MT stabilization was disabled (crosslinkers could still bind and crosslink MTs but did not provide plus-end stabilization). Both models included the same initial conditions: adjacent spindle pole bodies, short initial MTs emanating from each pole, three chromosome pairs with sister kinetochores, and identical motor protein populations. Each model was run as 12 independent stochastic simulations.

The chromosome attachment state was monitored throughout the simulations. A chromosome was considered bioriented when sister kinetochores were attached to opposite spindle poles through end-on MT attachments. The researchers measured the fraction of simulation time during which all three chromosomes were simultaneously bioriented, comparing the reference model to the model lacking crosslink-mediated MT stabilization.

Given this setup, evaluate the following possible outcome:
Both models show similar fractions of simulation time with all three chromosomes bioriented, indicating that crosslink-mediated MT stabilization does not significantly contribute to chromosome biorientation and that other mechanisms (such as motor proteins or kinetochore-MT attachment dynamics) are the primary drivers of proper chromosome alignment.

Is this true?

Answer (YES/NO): NO